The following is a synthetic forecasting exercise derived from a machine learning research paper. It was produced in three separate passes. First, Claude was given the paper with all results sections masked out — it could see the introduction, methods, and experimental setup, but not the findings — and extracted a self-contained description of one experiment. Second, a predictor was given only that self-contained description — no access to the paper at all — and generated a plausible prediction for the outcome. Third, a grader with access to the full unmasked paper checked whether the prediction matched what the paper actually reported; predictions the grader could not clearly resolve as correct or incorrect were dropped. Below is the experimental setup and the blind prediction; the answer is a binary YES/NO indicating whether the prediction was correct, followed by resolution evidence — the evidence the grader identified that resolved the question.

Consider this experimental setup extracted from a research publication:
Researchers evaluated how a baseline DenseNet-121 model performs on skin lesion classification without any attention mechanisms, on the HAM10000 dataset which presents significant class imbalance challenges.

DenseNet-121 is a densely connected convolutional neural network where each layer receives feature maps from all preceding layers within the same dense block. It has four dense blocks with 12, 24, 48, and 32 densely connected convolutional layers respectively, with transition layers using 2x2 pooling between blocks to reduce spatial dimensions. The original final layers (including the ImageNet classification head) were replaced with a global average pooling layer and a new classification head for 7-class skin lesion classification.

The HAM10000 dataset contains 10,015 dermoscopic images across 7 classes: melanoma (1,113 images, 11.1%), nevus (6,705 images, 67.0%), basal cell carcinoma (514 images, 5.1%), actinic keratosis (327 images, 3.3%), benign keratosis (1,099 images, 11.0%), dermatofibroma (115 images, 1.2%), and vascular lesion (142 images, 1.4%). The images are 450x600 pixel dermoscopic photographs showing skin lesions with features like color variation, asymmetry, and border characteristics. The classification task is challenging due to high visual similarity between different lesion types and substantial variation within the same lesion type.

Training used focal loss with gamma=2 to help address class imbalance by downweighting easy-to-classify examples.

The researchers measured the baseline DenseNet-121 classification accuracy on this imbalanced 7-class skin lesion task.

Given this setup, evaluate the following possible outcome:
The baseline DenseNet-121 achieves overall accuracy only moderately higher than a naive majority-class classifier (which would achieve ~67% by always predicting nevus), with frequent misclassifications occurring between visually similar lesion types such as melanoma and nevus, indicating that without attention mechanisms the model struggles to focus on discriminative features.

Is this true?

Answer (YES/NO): NO